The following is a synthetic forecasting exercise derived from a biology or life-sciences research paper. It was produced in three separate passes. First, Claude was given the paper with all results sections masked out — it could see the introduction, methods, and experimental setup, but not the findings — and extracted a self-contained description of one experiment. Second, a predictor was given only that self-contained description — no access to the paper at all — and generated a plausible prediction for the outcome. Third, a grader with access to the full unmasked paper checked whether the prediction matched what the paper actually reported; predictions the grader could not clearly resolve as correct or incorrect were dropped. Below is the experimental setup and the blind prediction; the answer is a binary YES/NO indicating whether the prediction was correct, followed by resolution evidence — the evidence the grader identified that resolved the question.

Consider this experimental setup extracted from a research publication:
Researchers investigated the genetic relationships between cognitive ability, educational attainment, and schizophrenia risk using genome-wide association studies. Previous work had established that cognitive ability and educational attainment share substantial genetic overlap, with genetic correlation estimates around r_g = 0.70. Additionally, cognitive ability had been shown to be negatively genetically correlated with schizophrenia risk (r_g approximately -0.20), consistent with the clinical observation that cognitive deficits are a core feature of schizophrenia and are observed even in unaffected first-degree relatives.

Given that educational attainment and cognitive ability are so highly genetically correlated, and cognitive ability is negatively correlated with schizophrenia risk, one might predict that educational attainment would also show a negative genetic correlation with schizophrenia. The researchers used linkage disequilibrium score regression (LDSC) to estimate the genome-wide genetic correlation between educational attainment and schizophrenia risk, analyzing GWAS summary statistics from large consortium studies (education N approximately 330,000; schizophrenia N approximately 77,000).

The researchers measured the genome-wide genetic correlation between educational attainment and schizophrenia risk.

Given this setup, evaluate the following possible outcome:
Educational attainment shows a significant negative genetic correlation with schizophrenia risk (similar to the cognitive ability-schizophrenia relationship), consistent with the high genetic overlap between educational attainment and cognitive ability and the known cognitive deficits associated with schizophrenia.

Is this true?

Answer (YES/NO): NO